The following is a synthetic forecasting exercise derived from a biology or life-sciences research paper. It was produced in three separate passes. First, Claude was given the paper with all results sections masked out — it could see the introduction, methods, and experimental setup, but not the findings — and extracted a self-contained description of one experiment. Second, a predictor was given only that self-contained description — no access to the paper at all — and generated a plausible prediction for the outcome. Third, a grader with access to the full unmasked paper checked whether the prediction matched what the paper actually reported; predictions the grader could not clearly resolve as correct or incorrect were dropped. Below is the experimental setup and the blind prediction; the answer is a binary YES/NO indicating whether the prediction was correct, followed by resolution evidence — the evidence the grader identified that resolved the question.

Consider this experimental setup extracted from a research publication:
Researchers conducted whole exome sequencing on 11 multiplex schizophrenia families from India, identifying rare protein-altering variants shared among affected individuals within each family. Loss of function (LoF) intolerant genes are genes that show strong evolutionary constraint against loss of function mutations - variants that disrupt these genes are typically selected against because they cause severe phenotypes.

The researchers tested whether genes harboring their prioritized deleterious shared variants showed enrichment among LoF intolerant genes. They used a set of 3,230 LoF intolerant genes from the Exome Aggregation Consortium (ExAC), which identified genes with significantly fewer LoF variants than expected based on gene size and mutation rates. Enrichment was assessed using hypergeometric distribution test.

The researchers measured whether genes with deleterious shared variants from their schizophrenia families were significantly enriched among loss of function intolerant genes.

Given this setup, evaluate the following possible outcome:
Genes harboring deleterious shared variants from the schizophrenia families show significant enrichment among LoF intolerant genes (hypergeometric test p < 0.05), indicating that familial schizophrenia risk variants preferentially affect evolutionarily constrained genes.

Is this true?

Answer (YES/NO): YES